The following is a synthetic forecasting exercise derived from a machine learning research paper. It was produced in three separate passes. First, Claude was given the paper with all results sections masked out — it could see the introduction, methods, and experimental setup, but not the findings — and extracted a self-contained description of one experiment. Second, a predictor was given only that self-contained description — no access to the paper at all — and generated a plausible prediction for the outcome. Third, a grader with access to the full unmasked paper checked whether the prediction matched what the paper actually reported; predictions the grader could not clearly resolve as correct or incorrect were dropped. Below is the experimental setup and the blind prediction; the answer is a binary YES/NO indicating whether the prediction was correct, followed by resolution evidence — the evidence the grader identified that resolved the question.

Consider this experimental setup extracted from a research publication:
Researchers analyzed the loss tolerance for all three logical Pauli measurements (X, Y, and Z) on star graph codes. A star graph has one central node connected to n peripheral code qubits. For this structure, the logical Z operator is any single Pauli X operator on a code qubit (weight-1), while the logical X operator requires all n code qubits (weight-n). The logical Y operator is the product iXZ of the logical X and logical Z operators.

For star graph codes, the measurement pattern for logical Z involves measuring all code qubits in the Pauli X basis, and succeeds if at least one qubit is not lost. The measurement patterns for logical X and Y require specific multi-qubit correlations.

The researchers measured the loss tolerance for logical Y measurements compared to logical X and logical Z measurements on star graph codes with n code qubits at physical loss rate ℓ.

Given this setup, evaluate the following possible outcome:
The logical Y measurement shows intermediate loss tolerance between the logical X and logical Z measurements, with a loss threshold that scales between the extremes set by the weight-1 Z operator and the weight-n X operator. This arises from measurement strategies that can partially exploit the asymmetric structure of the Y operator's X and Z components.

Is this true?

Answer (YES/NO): NO